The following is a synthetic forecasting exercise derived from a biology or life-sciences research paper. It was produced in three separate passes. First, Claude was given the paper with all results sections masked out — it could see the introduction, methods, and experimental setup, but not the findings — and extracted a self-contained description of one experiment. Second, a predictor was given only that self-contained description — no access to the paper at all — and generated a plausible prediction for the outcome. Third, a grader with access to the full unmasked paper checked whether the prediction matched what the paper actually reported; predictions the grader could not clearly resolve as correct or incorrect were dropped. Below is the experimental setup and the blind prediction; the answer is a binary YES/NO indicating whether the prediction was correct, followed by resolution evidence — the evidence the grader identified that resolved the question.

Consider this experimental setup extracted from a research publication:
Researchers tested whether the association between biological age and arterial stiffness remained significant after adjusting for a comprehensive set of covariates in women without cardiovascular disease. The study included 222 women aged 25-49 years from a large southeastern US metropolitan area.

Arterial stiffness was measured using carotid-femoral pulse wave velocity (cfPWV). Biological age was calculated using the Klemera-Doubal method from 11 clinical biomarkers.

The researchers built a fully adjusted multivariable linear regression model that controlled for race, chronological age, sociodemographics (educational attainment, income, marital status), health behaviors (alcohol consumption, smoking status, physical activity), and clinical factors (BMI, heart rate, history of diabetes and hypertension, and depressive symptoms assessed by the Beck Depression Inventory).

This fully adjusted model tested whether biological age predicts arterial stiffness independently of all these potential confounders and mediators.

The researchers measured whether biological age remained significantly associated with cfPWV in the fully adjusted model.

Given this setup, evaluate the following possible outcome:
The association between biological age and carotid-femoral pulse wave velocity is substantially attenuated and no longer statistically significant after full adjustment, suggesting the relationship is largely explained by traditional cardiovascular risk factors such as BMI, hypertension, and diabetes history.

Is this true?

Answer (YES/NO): NO